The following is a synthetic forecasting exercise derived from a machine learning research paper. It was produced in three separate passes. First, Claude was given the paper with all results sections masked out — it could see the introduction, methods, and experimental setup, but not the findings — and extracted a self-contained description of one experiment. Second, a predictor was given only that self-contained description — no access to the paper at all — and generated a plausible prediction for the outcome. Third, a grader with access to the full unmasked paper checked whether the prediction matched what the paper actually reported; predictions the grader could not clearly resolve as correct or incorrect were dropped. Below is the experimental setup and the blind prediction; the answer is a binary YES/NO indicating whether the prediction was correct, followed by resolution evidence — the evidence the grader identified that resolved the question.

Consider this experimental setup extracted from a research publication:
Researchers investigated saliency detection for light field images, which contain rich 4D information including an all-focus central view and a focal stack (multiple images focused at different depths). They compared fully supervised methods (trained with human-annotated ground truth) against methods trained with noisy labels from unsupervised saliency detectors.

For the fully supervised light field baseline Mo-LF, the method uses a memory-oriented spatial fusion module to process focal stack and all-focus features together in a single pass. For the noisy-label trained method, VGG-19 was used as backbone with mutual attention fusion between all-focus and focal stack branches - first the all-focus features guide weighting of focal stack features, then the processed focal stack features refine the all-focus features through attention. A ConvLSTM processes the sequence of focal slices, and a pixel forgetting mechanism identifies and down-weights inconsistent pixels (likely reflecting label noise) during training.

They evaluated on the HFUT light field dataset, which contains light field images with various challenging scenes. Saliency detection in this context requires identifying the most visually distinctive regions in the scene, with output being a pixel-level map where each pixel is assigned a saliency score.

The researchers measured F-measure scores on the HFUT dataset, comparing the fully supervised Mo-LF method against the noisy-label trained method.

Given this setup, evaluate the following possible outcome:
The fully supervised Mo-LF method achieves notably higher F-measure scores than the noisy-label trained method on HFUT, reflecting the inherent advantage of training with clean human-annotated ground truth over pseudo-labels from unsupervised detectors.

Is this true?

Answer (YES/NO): NO